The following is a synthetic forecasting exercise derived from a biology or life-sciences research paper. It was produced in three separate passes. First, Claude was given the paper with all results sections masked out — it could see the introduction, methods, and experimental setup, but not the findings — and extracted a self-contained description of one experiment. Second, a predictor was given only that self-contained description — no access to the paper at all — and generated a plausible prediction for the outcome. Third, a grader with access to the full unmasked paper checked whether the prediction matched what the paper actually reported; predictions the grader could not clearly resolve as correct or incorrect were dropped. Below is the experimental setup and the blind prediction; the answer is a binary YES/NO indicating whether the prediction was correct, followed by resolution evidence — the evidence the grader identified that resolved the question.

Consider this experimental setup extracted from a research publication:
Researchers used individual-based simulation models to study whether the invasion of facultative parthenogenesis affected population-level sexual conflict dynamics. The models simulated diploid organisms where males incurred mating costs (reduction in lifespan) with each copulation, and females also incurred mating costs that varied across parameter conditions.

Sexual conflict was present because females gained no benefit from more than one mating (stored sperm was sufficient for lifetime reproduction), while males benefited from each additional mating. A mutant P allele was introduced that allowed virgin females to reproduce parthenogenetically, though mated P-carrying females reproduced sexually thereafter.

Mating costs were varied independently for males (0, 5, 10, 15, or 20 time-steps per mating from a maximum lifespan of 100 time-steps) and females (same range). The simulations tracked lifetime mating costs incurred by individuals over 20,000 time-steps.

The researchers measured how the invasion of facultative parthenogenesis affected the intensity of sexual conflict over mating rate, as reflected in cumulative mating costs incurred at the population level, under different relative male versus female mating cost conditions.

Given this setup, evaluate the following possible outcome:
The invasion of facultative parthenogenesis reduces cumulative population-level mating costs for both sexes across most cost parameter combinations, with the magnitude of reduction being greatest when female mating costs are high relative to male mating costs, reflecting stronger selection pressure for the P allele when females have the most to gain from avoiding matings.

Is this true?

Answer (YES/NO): NO